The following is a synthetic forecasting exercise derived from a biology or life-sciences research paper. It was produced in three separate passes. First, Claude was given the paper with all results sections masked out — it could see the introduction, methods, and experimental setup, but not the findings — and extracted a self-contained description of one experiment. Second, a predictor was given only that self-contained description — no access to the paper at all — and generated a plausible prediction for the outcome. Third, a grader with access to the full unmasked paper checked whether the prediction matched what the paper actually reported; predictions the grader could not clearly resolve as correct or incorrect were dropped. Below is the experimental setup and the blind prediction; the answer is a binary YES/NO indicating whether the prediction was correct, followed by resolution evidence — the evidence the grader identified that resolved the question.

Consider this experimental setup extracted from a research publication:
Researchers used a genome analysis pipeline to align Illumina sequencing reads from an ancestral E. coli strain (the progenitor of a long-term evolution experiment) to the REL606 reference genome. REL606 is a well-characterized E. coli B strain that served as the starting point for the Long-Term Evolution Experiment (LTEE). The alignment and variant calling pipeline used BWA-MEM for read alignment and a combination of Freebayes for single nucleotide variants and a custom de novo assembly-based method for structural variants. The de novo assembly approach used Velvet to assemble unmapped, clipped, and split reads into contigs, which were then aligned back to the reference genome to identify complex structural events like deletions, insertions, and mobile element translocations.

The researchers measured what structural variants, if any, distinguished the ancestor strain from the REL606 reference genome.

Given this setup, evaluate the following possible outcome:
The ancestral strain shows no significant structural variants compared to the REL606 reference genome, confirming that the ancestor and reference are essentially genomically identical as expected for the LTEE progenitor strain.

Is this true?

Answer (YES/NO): NO